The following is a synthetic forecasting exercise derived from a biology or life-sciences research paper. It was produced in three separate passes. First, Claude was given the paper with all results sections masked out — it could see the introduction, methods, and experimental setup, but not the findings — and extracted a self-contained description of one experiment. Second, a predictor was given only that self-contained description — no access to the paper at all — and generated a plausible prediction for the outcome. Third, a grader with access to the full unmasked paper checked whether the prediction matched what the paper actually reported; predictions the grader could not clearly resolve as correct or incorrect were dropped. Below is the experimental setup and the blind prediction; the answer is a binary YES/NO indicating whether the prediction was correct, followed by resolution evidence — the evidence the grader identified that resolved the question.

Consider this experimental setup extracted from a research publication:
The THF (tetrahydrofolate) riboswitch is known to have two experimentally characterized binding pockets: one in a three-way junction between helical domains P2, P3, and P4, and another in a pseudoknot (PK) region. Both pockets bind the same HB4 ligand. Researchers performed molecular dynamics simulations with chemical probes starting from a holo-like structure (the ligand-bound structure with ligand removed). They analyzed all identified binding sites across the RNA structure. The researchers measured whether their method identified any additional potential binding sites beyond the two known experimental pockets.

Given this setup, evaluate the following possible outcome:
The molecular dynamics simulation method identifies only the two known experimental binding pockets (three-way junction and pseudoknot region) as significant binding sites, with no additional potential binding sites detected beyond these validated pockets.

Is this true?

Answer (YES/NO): NO